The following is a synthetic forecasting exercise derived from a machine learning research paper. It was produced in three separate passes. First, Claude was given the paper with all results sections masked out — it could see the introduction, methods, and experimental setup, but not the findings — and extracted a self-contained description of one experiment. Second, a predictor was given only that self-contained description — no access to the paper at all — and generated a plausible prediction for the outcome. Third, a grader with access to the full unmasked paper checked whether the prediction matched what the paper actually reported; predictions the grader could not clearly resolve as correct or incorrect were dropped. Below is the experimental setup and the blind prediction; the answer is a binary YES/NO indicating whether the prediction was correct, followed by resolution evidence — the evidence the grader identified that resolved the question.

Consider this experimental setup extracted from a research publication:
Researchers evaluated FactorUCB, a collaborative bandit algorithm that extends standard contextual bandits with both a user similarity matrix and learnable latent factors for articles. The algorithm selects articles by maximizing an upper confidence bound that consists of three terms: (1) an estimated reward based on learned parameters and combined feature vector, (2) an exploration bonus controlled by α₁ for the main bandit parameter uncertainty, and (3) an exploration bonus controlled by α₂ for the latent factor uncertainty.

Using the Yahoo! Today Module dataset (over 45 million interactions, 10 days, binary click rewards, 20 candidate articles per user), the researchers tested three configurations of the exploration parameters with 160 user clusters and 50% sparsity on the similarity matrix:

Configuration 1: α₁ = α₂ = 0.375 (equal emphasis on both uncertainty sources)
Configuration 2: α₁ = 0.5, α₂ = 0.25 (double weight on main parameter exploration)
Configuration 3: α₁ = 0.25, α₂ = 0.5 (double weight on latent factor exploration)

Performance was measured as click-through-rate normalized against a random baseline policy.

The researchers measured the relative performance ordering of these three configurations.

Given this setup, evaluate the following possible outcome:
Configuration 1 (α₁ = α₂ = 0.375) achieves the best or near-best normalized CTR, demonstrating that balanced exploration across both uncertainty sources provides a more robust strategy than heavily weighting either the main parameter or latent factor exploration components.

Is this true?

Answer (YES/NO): YES